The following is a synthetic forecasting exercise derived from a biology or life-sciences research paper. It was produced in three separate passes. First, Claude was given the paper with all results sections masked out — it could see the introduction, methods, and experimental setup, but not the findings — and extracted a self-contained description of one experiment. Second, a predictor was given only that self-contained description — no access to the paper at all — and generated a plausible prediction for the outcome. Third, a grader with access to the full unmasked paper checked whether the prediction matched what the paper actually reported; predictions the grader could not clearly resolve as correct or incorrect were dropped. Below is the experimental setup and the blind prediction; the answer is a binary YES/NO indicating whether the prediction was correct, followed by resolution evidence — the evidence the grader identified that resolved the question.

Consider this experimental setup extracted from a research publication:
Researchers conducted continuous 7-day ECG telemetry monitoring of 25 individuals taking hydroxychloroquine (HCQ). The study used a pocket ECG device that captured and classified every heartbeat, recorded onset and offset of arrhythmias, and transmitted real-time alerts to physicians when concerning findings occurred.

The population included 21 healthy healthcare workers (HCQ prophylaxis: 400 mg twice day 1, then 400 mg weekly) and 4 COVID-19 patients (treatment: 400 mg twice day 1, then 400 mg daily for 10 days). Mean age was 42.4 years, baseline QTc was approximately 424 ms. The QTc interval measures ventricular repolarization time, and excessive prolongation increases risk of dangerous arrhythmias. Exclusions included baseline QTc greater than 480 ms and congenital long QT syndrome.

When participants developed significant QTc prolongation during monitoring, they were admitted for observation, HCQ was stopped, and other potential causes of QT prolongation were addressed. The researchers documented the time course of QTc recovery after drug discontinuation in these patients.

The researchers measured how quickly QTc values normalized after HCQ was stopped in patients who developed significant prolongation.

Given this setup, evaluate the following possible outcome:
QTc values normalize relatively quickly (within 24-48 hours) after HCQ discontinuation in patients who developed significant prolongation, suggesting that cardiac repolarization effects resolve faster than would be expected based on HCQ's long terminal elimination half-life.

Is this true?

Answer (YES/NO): NO